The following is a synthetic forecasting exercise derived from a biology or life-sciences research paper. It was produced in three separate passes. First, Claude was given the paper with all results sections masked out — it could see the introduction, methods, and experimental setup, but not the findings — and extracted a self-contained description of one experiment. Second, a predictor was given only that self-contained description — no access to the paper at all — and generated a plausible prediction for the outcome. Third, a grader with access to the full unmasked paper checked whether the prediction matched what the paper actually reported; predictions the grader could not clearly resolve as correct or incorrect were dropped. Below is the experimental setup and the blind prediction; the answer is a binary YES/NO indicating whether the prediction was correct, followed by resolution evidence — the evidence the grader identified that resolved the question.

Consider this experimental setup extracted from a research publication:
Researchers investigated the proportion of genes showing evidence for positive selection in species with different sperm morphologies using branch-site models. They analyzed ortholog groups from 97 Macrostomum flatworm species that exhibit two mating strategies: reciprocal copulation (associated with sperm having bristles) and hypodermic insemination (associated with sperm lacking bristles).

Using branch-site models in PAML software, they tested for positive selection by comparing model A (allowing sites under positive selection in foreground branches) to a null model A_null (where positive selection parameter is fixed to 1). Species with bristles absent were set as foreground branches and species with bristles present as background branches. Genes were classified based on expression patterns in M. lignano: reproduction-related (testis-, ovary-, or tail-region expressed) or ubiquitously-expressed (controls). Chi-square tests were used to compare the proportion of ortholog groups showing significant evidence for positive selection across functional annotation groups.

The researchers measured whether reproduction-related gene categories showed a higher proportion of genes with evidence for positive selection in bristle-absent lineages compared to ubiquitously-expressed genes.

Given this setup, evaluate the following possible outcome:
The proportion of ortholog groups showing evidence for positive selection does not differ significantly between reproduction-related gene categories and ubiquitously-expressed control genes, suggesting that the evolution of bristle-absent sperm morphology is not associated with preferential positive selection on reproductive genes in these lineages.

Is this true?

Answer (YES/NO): YES